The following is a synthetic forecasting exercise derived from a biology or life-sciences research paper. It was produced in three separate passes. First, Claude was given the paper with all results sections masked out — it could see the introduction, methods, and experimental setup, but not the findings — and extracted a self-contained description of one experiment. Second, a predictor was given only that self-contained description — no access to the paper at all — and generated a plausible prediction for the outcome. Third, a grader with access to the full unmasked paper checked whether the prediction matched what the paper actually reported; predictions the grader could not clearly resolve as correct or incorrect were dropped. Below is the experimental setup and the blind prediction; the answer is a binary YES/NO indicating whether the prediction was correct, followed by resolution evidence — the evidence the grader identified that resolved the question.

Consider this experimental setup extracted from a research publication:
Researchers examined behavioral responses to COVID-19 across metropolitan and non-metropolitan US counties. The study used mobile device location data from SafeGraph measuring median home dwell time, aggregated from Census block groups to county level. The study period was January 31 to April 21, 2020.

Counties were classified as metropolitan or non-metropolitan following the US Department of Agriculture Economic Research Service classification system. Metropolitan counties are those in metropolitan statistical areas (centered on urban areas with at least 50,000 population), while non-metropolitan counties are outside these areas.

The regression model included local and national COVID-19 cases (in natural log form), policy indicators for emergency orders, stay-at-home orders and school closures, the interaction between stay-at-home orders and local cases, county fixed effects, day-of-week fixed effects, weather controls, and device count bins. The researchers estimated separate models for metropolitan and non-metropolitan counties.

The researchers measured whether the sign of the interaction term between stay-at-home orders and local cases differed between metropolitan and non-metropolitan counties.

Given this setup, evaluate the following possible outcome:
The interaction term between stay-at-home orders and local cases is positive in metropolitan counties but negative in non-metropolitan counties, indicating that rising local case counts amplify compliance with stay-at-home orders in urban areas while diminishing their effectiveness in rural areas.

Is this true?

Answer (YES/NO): NO